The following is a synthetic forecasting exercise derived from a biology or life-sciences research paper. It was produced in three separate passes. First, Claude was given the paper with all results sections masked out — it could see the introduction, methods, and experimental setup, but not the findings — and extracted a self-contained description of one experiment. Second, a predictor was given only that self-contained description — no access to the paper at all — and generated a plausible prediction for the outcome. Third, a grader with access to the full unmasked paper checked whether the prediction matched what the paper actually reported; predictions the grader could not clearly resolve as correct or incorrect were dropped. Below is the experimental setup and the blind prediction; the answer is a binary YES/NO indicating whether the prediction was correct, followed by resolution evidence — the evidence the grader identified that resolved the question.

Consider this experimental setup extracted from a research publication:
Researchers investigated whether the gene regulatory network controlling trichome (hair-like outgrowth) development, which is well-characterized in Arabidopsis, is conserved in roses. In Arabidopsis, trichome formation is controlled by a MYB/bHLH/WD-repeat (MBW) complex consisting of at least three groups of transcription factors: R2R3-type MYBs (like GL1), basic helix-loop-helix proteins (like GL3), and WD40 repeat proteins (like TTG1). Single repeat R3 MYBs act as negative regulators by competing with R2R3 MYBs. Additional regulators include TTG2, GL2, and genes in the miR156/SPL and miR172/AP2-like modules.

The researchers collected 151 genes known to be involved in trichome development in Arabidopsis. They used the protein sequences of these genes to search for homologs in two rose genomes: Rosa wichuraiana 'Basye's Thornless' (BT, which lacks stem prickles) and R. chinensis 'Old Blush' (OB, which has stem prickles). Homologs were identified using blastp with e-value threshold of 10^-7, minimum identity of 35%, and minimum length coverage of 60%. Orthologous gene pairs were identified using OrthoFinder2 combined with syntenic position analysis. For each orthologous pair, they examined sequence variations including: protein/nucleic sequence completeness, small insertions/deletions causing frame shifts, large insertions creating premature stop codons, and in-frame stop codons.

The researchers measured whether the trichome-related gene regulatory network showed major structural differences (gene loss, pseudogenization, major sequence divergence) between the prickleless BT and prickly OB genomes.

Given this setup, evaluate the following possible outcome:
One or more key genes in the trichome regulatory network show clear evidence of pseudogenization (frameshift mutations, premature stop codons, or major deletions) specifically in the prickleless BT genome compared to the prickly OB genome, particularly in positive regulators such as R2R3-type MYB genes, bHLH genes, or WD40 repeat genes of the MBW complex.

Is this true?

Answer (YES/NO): NO